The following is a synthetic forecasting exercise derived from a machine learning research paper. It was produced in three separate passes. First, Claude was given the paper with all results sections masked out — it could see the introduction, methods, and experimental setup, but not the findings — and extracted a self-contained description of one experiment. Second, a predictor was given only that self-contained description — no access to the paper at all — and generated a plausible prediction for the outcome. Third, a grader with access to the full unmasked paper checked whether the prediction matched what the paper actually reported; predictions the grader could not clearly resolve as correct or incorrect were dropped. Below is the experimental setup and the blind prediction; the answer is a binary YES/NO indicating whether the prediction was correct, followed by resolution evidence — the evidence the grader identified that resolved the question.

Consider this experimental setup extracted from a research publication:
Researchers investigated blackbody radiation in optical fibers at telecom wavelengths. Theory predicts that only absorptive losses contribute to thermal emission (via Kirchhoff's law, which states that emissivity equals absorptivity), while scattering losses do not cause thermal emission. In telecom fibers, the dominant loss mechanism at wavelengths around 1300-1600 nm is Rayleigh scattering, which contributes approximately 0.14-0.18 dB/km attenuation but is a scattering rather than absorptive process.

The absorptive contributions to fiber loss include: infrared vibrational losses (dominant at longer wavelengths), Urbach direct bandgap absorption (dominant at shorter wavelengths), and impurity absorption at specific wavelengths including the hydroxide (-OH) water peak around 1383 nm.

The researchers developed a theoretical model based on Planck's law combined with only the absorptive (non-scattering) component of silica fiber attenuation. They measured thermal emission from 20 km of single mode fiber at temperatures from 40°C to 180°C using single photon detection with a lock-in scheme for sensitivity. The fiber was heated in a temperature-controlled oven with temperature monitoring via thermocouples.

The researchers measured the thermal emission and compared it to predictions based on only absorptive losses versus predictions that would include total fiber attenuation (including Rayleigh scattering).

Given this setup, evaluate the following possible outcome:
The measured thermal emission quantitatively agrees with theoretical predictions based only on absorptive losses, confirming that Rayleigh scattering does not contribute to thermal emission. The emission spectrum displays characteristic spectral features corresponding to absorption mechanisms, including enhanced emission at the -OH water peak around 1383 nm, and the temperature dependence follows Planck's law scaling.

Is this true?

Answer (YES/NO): NO